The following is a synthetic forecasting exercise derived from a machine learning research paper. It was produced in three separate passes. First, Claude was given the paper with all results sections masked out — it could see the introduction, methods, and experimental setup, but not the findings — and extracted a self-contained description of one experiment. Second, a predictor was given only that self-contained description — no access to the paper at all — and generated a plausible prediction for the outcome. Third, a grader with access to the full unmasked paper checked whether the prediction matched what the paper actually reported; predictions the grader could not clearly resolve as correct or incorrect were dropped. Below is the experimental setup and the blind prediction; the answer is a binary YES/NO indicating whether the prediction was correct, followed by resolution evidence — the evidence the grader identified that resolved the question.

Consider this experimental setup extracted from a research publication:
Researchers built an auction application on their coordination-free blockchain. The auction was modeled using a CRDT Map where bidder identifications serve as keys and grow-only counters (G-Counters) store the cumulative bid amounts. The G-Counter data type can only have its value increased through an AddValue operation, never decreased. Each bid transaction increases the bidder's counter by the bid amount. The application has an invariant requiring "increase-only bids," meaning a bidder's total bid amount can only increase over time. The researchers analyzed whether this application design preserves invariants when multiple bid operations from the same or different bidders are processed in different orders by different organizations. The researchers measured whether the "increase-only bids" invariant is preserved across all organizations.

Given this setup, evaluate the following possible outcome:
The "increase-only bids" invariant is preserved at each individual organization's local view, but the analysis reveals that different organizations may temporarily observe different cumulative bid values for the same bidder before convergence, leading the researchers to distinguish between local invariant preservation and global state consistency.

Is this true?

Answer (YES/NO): NO